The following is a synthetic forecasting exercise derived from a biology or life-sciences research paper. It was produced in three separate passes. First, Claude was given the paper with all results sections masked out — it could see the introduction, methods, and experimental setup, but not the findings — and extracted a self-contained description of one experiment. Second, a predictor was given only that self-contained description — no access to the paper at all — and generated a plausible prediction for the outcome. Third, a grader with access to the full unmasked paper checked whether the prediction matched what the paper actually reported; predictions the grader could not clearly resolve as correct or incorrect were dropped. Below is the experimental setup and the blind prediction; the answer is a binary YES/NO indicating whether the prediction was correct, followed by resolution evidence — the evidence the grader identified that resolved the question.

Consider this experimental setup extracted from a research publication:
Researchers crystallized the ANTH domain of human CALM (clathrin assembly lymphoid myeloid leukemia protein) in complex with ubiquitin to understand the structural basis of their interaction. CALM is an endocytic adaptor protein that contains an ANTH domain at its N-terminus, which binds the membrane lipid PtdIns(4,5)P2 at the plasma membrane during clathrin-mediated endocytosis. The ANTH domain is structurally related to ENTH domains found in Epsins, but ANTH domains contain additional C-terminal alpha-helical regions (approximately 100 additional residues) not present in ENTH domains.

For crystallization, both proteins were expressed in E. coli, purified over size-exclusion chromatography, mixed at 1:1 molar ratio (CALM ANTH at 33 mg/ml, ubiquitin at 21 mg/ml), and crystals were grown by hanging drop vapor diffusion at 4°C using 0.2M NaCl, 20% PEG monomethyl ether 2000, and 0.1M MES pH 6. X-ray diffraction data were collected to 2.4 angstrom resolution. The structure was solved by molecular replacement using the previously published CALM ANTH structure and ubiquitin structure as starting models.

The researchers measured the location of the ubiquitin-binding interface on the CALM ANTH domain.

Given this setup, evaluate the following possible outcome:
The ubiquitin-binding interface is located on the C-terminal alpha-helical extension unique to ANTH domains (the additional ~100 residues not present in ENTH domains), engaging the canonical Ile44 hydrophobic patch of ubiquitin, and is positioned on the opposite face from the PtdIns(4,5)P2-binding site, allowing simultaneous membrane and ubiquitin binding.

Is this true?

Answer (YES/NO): YES